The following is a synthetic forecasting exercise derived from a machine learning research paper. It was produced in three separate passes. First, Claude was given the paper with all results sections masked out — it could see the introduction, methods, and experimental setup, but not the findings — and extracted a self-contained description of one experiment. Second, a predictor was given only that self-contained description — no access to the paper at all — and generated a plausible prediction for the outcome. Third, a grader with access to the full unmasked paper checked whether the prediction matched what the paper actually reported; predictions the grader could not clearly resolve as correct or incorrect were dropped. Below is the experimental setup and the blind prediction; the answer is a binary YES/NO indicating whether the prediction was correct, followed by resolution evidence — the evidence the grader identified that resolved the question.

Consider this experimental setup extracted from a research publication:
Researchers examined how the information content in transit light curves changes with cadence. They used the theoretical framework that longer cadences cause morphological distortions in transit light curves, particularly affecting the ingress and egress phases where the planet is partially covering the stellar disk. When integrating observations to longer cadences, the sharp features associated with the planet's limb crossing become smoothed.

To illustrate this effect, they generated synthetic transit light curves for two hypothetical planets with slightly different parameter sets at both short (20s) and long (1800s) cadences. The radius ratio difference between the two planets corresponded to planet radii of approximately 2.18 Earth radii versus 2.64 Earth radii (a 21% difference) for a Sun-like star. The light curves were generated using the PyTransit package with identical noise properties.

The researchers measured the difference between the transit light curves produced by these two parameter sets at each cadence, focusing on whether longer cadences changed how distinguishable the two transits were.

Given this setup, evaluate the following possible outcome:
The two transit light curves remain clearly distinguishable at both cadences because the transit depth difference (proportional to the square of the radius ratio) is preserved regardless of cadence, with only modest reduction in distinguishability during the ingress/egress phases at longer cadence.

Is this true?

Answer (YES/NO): NO